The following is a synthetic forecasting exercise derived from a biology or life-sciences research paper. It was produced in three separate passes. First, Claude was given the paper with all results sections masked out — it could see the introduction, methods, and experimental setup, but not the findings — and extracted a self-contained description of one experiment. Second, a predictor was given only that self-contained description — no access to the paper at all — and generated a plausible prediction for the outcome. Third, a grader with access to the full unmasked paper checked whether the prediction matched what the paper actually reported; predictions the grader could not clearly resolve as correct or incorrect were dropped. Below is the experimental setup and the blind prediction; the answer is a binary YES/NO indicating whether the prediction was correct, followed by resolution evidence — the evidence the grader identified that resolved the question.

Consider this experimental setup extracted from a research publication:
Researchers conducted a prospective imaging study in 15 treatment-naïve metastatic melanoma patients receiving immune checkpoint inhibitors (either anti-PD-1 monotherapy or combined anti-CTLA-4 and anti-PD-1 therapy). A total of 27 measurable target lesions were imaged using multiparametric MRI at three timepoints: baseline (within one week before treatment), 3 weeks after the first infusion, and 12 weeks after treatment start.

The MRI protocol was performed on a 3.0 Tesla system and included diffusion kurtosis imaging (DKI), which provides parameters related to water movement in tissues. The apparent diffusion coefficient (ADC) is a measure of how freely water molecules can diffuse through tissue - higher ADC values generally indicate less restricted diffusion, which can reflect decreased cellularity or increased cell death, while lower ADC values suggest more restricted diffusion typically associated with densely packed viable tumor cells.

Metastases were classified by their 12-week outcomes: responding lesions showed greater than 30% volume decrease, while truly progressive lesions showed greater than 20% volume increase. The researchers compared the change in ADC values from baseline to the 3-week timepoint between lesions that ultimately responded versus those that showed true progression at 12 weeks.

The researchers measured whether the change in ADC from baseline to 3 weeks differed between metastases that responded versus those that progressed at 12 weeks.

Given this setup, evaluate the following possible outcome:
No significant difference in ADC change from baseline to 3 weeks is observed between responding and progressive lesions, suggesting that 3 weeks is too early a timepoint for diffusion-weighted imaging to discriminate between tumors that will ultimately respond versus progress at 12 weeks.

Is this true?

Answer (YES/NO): NO